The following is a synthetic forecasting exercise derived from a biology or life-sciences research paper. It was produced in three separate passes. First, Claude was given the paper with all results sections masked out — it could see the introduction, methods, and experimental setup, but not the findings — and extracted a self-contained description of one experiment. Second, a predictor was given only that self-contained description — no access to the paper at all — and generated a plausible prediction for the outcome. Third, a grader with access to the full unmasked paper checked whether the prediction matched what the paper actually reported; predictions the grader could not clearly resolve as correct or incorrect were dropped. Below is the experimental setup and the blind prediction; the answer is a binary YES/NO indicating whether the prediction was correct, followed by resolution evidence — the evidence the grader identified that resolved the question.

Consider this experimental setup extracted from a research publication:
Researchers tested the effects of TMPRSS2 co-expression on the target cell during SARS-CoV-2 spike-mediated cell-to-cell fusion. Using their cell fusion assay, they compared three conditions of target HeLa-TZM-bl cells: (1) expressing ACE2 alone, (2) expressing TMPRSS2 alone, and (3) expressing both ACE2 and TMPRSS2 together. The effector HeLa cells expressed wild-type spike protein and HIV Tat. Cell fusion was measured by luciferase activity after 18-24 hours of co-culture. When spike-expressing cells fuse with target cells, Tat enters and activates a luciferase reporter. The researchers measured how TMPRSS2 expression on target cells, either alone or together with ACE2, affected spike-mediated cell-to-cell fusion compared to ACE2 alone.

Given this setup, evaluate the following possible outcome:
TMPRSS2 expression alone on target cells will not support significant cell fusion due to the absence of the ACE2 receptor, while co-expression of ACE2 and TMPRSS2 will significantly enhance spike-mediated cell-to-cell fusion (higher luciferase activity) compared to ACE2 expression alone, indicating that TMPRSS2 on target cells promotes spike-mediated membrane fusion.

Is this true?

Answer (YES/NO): NO